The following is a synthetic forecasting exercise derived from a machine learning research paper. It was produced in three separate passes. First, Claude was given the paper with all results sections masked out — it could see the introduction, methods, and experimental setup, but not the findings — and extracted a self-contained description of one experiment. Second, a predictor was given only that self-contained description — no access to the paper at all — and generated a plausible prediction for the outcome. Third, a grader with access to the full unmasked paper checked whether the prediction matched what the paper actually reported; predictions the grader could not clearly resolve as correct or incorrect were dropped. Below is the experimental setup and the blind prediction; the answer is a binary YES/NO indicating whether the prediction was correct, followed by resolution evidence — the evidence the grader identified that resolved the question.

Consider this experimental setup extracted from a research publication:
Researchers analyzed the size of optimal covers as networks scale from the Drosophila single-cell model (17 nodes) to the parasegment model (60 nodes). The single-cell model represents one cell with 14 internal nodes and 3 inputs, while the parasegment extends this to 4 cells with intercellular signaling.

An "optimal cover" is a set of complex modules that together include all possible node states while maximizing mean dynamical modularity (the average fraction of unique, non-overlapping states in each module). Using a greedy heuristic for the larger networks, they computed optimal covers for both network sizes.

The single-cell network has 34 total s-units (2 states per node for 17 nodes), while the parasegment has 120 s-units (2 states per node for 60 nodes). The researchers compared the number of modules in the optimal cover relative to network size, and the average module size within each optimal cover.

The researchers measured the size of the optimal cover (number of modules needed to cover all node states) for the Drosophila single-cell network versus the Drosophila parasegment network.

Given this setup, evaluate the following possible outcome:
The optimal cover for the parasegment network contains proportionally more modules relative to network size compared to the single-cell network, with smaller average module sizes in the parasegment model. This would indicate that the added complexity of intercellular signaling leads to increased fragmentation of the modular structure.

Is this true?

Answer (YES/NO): YES